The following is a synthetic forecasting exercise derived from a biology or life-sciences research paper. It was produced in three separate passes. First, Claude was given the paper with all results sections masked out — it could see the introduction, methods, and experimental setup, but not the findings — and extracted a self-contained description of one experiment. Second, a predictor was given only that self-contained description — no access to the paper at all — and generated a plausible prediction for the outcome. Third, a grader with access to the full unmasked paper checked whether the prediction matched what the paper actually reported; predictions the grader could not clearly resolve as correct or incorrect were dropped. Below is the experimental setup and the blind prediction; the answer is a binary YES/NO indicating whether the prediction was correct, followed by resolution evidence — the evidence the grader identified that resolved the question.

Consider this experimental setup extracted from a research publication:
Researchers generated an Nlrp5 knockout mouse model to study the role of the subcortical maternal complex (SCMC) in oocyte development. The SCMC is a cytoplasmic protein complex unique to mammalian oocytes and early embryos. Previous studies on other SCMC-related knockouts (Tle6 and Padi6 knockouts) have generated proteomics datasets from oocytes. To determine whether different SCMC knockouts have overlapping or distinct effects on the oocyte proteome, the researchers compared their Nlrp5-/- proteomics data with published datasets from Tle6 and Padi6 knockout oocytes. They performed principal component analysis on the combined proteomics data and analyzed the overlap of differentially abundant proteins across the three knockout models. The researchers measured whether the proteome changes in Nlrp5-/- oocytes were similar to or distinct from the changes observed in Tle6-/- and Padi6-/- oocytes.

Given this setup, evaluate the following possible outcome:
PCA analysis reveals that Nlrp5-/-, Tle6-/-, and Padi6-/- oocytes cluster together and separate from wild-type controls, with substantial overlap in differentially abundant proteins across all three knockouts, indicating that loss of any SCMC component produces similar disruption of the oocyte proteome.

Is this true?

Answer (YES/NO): NO